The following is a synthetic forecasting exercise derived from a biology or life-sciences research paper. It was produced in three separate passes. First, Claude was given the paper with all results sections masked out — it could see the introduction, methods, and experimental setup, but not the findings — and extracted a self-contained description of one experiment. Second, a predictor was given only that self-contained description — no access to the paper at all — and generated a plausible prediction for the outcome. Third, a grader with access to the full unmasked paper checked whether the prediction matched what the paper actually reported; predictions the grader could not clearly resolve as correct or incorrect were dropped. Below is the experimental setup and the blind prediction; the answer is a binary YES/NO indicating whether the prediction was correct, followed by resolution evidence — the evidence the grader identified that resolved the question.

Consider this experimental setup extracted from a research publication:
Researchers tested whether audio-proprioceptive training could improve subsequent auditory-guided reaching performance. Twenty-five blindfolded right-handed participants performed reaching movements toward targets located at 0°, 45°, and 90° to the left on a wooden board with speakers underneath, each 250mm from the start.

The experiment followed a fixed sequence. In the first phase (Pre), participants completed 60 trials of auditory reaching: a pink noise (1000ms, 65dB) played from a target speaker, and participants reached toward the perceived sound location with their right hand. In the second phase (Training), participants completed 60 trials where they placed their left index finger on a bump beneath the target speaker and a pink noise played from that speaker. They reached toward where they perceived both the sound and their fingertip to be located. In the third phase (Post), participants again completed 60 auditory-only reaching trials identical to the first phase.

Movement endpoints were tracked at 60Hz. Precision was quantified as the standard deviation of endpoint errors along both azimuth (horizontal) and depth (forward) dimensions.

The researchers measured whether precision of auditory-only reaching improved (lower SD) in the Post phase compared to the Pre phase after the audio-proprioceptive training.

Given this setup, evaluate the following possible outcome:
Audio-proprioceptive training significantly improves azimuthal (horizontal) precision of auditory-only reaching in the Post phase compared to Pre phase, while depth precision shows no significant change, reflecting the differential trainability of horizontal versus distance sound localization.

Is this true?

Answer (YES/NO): NO